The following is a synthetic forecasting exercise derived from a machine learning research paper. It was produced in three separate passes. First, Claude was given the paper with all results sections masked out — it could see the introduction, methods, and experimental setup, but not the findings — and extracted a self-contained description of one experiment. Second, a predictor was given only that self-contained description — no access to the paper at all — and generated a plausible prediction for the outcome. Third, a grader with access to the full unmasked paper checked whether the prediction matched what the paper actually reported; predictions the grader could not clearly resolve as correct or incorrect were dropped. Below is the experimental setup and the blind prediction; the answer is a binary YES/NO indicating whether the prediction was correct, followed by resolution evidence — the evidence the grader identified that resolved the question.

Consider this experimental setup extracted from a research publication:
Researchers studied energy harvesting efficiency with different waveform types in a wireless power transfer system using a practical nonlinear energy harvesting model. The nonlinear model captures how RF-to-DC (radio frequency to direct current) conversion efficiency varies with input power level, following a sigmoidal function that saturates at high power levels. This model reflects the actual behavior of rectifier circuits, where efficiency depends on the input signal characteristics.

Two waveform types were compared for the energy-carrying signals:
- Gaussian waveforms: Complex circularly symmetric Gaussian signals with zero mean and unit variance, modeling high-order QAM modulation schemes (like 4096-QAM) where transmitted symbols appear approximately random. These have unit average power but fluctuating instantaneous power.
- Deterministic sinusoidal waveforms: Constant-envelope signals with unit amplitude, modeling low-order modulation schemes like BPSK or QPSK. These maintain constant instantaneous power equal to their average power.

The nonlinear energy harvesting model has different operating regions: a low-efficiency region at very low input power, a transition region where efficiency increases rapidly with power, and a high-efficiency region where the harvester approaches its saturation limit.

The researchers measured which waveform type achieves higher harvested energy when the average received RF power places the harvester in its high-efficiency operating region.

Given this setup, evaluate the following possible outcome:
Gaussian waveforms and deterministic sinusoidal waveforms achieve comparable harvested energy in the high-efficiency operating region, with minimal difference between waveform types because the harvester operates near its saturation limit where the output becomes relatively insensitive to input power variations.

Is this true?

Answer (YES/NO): NO